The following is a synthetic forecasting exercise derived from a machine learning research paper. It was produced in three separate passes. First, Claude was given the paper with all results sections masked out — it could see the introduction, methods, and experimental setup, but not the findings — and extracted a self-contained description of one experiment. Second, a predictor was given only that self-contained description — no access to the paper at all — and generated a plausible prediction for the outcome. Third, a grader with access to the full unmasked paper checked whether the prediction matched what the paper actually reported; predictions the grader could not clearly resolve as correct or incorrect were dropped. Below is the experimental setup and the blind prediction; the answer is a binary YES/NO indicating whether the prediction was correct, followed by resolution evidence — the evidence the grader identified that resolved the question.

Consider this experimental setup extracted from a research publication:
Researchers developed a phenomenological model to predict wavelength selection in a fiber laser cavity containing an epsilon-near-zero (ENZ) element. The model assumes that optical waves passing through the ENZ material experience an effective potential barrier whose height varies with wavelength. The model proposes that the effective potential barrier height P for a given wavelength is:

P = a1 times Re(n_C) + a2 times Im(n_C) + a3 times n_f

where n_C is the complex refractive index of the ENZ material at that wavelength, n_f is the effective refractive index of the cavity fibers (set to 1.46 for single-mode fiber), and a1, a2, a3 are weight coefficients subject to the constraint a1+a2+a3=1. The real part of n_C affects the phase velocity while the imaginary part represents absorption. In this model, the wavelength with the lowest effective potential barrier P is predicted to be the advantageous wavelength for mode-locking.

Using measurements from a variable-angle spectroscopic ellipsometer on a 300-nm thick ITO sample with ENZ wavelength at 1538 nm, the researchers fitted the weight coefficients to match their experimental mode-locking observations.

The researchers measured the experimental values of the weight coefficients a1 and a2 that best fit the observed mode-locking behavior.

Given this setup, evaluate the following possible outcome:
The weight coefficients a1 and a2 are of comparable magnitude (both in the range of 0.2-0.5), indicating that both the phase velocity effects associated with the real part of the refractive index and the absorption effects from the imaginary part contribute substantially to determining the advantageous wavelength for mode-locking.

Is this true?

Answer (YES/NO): NO